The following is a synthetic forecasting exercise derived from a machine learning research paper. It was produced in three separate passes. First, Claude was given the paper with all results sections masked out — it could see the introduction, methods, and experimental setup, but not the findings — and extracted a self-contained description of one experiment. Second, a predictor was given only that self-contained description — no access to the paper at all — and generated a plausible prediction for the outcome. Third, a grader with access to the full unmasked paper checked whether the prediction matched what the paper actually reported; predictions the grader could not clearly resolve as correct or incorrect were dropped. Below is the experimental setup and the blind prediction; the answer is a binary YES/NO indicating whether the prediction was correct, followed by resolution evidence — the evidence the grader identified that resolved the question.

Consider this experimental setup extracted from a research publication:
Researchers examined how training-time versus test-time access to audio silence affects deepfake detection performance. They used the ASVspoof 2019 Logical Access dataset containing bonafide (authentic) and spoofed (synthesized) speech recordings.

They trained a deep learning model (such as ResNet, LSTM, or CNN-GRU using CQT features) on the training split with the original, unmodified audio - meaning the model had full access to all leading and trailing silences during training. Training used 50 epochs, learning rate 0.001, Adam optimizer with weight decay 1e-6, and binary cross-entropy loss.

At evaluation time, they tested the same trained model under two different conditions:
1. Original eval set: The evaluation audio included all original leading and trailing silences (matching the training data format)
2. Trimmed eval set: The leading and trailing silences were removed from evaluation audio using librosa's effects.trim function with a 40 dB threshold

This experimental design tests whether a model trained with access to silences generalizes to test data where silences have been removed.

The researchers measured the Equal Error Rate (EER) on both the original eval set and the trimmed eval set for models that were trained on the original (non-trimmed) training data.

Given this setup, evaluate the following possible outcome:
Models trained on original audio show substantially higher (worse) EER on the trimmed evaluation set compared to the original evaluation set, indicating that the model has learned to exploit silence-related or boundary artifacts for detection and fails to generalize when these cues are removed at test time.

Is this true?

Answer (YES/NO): YES